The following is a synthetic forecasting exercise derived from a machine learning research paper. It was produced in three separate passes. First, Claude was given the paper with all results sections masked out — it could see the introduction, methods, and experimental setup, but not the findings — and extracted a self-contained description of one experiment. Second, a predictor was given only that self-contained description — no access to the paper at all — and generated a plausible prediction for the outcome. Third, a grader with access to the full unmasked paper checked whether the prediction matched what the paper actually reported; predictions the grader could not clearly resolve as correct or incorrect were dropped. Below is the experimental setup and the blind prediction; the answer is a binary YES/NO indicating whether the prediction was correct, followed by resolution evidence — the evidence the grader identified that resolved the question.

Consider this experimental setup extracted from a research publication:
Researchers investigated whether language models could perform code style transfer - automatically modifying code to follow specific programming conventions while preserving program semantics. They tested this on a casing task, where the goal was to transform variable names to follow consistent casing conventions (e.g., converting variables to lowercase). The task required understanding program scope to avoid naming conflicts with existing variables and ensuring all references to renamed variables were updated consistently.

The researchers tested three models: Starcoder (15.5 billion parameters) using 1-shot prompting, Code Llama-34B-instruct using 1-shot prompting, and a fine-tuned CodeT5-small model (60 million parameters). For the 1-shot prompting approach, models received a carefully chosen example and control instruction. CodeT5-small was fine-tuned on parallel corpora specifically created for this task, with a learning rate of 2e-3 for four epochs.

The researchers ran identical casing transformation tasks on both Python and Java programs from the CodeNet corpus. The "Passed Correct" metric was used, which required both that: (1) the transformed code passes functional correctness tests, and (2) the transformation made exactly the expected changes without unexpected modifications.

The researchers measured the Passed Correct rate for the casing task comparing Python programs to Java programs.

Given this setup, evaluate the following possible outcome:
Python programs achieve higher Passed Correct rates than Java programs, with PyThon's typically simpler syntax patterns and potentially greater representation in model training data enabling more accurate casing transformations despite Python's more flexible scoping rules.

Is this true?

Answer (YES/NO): YES